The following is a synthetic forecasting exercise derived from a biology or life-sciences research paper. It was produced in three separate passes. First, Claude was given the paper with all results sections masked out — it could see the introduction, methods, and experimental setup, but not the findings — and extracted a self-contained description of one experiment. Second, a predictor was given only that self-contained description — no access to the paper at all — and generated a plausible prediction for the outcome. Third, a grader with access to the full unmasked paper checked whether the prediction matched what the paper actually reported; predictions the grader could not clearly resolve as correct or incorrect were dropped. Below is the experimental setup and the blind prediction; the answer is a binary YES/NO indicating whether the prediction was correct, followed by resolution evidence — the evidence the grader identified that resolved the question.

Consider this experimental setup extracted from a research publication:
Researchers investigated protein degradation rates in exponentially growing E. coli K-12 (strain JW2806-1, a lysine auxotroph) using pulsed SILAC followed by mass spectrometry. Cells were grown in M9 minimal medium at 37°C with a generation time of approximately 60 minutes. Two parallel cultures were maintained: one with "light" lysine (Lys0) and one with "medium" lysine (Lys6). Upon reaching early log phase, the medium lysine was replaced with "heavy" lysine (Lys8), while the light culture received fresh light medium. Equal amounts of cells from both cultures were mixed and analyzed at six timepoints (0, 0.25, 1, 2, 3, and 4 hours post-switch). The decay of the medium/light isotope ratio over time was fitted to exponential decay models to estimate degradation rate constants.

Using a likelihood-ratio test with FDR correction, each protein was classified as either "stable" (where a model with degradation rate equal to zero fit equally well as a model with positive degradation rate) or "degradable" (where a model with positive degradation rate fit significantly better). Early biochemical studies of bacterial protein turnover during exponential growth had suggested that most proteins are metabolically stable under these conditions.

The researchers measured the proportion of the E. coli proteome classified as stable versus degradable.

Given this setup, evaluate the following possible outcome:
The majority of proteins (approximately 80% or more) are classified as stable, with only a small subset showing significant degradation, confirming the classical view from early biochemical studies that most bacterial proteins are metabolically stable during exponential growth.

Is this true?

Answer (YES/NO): NO